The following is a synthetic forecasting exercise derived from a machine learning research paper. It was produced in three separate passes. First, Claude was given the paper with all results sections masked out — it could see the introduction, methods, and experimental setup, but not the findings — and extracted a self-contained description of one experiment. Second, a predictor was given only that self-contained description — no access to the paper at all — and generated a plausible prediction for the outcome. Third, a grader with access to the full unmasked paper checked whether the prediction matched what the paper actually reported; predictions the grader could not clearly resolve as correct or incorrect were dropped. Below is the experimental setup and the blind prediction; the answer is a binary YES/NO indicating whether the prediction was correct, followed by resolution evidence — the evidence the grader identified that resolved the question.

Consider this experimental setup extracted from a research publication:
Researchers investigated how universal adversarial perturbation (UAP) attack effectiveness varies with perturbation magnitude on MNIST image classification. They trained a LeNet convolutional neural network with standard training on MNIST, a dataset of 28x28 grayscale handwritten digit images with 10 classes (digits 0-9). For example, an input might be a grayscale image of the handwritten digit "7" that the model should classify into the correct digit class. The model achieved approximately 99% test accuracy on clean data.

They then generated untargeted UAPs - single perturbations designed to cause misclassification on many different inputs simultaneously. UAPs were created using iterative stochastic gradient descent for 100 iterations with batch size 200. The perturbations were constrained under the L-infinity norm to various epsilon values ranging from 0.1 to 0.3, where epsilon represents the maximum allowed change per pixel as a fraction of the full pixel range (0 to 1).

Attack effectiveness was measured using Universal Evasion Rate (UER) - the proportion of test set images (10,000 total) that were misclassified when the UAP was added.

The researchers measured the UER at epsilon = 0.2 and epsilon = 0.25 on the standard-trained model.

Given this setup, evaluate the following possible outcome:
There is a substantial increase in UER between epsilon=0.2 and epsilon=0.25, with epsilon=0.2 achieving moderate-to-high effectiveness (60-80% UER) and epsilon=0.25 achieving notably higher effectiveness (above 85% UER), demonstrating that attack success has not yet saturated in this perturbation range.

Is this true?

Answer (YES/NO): NO